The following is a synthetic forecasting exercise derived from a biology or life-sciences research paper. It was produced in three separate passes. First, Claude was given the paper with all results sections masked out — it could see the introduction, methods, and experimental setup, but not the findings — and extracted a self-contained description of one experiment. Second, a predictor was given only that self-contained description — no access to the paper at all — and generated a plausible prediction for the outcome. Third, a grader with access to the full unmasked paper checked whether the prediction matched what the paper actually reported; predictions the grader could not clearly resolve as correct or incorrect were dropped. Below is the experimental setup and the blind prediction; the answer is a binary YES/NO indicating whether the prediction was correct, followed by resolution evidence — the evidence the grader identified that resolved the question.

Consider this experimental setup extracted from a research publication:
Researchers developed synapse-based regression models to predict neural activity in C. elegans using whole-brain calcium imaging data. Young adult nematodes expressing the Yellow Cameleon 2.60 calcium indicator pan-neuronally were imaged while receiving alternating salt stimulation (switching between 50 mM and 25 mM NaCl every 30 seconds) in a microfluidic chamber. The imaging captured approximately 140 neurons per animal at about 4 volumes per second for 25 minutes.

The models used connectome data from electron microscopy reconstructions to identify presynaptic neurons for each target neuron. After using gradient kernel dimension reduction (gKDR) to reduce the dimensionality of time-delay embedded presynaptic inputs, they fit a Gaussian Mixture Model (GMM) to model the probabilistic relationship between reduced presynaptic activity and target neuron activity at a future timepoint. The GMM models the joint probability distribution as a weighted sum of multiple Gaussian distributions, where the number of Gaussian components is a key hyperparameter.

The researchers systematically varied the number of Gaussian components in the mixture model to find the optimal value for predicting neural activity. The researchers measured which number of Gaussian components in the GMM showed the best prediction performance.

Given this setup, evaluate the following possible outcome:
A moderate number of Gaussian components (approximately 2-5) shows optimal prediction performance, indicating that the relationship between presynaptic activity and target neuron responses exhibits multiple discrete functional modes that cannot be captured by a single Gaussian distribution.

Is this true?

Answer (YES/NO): YES